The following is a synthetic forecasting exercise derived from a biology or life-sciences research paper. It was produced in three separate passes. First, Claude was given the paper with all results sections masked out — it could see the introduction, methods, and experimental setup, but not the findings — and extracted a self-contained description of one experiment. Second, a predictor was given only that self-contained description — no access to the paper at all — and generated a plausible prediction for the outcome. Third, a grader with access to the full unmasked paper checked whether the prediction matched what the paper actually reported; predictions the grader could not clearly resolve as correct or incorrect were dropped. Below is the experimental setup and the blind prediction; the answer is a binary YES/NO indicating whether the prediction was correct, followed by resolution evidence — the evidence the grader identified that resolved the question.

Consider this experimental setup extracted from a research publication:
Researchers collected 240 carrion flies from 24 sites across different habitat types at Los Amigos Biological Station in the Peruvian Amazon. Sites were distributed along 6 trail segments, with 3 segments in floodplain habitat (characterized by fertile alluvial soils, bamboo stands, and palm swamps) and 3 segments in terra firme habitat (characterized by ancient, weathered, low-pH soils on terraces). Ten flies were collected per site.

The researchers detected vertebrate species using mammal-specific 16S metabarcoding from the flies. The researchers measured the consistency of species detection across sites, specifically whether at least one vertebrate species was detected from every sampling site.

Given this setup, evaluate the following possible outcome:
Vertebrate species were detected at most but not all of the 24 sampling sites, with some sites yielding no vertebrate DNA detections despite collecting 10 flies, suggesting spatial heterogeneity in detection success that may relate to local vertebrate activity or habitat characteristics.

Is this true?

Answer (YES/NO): NO